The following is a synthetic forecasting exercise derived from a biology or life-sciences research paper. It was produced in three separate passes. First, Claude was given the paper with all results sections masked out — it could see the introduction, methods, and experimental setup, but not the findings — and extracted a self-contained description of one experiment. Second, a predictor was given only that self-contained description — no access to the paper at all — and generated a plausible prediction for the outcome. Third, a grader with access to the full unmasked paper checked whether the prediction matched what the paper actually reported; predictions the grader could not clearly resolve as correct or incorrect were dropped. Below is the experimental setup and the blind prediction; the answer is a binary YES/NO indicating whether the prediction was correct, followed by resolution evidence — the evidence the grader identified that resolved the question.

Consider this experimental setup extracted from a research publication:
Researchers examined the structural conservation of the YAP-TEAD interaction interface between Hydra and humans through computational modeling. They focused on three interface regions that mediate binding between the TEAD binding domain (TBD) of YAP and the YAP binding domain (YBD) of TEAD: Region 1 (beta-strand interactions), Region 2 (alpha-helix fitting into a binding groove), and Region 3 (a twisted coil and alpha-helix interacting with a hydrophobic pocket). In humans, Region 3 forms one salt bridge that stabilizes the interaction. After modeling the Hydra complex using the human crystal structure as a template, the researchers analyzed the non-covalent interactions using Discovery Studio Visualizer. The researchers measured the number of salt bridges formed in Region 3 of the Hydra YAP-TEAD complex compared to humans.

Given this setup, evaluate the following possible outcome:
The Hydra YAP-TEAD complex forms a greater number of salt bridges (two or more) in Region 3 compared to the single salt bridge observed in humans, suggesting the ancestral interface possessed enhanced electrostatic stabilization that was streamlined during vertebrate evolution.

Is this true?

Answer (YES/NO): YES